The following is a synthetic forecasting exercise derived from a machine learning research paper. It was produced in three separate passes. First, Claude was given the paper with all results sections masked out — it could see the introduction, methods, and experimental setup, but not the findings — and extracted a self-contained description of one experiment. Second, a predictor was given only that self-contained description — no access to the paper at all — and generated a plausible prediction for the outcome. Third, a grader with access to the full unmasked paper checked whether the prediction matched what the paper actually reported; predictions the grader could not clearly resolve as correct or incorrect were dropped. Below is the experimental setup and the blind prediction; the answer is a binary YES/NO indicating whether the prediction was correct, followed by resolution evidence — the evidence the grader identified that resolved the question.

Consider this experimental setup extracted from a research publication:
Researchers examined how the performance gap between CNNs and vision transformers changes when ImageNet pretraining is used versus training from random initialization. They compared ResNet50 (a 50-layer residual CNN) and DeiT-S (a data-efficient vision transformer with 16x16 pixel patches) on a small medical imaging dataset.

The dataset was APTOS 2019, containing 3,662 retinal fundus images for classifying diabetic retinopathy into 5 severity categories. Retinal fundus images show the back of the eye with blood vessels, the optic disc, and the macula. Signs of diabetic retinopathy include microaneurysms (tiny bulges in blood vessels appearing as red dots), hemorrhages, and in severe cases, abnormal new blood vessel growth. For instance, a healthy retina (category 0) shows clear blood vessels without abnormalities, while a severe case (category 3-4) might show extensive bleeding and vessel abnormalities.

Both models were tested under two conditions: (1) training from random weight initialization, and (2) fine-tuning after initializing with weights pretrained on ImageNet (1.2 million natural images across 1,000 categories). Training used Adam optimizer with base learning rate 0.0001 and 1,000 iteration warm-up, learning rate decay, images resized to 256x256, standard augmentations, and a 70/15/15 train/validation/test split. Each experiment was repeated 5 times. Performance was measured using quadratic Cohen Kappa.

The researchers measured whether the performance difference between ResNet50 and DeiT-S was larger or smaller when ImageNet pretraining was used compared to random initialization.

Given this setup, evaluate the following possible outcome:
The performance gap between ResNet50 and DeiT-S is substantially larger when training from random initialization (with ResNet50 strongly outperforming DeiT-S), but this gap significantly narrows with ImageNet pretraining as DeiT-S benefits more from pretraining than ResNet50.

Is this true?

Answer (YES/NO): YES